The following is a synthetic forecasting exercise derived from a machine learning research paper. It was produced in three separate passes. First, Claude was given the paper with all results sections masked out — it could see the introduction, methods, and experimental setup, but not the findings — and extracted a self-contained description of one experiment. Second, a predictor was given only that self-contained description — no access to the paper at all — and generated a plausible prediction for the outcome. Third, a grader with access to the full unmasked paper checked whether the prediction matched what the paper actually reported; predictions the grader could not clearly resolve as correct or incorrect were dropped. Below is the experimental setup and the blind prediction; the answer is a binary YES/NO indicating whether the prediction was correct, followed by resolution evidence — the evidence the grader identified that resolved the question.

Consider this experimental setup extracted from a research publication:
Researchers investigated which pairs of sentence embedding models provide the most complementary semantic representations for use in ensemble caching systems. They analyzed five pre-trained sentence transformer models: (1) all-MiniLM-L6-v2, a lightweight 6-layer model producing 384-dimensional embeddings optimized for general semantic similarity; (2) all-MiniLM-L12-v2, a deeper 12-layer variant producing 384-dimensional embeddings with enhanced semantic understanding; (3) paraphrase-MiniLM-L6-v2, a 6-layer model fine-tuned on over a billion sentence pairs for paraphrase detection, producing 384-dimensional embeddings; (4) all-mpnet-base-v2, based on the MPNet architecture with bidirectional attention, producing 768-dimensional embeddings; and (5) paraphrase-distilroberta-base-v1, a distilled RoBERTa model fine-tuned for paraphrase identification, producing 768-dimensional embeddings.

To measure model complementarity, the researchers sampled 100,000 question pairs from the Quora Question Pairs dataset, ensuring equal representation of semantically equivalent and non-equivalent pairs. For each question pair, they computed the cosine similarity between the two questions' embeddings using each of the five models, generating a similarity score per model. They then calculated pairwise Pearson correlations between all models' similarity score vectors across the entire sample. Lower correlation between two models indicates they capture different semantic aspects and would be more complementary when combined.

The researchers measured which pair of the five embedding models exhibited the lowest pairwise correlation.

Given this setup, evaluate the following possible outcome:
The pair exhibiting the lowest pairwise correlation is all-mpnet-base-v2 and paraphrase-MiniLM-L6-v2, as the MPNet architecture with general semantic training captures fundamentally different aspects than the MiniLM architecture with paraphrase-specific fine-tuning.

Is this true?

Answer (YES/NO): NO